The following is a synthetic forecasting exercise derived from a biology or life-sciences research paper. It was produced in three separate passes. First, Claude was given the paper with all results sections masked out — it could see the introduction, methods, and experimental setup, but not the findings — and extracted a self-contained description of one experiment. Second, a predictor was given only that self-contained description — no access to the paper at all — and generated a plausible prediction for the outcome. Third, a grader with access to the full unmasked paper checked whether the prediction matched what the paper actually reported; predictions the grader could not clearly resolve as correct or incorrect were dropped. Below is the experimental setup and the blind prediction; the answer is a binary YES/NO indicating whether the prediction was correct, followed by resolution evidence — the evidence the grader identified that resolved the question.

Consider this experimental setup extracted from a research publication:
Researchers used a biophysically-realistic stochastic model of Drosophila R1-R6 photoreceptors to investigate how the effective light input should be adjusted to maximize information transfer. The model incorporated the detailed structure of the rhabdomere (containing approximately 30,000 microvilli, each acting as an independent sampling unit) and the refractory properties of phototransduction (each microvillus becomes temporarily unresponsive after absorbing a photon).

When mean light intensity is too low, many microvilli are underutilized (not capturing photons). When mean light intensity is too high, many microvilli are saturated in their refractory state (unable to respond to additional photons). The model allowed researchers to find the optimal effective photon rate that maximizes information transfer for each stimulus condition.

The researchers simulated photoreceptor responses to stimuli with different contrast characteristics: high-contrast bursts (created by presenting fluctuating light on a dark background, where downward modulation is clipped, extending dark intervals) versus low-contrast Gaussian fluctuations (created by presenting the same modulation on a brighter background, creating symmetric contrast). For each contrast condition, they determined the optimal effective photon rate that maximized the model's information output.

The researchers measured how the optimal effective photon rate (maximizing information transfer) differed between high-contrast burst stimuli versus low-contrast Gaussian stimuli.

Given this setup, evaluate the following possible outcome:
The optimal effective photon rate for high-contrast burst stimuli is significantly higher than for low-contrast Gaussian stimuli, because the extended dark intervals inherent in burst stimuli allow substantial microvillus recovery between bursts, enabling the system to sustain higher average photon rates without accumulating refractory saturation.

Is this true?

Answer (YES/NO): YES